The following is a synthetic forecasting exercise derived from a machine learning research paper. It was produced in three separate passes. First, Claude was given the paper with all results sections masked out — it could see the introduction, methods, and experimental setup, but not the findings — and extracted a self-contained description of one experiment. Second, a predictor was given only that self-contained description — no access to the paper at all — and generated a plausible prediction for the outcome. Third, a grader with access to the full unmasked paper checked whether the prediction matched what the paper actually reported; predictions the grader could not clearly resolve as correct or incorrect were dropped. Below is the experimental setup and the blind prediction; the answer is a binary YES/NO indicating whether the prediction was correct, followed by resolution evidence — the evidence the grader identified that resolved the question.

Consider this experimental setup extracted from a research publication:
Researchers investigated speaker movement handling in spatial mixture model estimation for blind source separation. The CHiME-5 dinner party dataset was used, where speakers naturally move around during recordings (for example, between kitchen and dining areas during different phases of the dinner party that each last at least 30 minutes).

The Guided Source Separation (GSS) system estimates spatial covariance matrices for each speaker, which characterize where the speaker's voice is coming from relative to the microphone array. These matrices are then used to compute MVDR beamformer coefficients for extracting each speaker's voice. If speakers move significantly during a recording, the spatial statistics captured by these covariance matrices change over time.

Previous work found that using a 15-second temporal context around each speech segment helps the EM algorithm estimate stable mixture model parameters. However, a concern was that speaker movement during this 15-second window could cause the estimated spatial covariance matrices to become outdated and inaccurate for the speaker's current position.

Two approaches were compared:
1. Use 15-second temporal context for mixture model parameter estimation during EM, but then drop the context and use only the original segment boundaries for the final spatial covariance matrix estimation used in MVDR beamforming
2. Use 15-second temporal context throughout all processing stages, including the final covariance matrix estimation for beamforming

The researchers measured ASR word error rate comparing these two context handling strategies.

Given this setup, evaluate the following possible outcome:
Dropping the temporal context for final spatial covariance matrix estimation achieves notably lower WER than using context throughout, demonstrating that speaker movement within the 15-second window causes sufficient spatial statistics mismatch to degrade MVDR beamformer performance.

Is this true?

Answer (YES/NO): YES